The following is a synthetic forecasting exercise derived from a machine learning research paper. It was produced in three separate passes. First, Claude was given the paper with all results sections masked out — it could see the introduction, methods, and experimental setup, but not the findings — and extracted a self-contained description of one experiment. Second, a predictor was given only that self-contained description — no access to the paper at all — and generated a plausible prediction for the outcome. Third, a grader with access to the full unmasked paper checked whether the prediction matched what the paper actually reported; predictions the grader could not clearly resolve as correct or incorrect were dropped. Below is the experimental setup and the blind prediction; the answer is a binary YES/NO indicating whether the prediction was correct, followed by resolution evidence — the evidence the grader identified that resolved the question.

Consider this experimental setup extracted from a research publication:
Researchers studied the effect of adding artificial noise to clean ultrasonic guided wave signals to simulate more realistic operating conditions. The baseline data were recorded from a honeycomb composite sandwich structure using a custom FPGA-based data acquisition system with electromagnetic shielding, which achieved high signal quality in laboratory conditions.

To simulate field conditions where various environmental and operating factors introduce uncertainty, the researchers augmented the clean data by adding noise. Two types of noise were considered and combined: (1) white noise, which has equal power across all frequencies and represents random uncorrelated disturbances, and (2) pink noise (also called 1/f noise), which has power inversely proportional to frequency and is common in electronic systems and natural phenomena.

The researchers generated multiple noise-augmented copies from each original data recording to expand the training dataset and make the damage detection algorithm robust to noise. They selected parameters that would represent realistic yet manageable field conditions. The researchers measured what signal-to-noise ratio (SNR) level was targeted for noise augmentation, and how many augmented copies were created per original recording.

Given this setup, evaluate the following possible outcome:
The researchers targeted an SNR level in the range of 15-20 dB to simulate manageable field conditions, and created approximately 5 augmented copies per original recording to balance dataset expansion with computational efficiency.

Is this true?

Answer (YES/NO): NO